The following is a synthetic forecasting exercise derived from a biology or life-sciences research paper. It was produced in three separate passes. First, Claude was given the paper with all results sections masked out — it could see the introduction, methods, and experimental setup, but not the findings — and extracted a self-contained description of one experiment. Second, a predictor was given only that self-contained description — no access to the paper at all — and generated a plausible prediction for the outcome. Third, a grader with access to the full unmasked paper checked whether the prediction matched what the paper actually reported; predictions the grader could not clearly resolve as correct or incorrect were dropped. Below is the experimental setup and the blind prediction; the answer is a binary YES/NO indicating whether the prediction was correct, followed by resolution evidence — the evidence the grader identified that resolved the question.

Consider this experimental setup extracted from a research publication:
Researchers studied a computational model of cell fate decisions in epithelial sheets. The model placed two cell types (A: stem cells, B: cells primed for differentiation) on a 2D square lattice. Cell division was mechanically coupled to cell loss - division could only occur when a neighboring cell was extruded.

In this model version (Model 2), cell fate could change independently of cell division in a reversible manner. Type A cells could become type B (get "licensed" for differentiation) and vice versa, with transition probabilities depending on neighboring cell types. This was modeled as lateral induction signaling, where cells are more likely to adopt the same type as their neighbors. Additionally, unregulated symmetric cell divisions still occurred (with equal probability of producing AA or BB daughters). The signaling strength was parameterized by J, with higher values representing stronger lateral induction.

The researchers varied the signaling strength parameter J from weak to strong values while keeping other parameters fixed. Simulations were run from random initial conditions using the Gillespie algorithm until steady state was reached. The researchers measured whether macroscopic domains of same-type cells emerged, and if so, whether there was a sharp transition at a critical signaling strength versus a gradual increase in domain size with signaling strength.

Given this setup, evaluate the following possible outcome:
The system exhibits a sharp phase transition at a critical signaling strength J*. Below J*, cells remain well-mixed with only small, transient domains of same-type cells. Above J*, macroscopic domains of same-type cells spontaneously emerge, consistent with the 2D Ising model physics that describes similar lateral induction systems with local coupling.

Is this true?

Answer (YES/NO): YES